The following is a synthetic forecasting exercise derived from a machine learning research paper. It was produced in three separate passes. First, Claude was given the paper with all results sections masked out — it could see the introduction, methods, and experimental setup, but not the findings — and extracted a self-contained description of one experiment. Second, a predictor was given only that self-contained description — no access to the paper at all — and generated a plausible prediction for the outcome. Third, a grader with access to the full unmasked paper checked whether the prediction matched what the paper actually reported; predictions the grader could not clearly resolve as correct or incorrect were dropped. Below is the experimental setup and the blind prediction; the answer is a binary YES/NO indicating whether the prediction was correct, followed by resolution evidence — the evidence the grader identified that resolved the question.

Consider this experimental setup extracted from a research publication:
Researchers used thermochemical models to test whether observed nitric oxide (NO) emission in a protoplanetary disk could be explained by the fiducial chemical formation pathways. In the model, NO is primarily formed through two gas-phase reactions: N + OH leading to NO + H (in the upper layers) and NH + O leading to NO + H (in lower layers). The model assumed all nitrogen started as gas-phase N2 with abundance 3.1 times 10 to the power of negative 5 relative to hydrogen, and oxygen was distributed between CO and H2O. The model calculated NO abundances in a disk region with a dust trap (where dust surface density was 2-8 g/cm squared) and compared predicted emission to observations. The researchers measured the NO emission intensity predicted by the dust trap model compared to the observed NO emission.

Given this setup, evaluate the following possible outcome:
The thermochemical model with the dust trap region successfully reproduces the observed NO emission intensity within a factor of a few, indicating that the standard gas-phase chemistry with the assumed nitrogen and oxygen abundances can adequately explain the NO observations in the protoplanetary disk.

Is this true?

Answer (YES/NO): NO